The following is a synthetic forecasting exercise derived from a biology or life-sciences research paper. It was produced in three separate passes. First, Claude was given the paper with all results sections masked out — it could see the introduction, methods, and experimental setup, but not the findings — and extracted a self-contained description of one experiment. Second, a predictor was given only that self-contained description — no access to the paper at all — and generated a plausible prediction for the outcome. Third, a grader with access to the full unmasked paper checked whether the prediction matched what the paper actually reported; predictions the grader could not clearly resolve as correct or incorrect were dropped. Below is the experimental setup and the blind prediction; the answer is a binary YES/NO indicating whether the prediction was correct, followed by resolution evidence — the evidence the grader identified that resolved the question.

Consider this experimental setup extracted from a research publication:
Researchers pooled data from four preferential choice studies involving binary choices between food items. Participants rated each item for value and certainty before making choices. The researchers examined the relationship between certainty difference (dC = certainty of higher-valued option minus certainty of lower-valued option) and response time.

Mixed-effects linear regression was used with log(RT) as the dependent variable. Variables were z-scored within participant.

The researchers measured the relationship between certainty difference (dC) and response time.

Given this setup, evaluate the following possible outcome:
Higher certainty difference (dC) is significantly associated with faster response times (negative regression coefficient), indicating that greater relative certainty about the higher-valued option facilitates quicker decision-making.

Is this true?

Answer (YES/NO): YES